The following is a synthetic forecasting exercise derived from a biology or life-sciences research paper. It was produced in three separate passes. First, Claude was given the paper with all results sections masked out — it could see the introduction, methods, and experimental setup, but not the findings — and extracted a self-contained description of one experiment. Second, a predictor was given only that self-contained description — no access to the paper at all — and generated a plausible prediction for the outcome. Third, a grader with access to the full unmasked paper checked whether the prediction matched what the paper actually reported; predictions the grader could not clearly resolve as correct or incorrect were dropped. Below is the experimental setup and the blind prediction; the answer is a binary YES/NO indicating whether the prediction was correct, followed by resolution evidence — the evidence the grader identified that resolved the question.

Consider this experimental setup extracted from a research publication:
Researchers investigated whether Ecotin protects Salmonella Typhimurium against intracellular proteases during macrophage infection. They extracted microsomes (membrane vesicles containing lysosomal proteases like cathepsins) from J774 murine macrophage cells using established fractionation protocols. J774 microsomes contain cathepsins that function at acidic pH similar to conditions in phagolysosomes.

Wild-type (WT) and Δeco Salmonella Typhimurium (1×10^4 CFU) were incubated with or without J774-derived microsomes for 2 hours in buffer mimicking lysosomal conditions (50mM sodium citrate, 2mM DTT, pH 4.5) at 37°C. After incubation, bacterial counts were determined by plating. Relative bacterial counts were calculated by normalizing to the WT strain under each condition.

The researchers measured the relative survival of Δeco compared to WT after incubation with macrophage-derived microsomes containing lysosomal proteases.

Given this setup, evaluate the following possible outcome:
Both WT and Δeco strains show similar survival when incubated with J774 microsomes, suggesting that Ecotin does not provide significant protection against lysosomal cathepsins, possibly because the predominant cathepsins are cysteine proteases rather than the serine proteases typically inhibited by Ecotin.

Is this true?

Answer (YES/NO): NO